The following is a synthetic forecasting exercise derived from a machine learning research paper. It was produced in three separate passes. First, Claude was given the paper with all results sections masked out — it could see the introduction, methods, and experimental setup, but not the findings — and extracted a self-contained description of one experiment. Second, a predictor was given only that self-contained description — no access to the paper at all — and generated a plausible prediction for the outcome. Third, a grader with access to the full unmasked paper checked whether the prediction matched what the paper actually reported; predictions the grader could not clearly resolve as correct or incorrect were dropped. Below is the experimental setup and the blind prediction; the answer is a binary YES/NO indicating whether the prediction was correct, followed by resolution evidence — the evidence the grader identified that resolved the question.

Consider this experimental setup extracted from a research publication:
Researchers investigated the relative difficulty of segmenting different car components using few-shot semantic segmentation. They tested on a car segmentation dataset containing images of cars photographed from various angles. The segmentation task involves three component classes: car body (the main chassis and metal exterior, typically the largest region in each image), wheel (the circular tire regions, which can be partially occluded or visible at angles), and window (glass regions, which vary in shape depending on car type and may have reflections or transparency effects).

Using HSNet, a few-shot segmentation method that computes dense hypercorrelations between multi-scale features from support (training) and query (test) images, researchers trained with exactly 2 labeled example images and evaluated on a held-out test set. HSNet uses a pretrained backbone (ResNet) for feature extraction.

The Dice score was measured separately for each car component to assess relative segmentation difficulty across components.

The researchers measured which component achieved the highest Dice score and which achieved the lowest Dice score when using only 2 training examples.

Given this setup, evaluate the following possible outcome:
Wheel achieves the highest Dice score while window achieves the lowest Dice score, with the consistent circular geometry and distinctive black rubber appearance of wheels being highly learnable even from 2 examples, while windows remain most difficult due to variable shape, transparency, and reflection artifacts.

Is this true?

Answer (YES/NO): NO